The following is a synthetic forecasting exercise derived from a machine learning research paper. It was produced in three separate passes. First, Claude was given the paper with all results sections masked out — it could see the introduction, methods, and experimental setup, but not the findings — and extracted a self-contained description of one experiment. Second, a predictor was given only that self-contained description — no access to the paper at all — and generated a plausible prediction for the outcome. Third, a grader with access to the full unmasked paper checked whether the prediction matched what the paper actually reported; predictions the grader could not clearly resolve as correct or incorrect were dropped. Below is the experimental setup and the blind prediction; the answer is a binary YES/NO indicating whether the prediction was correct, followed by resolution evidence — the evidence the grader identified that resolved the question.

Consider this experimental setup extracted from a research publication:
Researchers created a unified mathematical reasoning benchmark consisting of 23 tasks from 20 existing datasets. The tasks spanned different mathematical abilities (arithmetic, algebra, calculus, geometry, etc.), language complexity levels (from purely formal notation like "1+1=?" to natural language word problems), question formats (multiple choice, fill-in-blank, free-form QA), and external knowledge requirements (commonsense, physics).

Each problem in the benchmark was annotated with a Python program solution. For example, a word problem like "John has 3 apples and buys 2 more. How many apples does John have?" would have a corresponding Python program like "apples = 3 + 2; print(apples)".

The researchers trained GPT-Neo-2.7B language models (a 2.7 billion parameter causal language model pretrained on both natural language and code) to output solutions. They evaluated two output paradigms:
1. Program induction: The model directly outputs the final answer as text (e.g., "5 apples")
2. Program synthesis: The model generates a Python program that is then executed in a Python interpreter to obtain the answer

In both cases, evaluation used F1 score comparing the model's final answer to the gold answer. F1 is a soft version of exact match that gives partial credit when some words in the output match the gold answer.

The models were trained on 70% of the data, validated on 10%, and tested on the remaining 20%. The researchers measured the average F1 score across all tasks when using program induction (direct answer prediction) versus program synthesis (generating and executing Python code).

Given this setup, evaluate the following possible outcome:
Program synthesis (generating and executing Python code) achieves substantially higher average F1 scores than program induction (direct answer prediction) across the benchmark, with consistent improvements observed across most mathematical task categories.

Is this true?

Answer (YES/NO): YES